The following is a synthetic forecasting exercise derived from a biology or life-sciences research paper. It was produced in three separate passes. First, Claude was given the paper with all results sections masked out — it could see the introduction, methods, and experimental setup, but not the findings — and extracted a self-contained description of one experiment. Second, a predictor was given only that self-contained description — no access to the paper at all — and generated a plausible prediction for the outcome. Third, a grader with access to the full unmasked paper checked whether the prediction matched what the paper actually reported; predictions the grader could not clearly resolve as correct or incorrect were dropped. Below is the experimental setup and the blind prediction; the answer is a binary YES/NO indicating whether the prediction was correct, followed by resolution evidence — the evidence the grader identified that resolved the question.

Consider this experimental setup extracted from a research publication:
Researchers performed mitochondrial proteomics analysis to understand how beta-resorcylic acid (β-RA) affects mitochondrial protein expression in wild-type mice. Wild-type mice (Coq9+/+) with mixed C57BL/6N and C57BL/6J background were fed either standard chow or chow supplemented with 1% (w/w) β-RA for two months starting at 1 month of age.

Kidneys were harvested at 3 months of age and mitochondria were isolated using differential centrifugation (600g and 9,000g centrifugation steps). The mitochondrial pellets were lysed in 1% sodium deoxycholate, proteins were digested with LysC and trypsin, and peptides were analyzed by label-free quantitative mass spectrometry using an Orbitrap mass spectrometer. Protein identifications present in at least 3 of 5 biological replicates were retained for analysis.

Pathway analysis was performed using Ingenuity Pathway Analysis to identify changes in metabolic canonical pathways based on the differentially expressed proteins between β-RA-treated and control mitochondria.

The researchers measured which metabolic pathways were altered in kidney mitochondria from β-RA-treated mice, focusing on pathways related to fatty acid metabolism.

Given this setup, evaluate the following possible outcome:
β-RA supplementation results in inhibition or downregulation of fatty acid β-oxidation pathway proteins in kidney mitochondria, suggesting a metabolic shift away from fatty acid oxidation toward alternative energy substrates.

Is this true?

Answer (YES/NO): YES